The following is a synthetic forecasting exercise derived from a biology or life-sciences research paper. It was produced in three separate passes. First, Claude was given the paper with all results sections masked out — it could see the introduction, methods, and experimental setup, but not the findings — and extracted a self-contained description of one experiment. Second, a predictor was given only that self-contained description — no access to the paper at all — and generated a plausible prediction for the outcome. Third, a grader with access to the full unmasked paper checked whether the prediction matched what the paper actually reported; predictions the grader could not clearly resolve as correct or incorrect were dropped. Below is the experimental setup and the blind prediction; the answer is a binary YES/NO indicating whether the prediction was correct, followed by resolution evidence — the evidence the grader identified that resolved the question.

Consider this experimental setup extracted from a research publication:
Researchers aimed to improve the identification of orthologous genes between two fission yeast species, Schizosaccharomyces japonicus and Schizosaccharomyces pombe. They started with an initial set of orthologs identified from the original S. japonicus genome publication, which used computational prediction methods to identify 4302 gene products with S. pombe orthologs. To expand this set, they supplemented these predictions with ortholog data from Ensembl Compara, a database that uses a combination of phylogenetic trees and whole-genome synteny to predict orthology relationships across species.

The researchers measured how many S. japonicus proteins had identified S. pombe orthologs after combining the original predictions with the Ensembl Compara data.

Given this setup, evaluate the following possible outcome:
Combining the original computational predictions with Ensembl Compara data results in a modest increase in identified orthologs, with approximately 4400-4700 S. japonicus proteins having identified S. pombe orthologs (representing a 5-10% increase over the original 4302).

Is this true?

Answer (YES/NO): NO